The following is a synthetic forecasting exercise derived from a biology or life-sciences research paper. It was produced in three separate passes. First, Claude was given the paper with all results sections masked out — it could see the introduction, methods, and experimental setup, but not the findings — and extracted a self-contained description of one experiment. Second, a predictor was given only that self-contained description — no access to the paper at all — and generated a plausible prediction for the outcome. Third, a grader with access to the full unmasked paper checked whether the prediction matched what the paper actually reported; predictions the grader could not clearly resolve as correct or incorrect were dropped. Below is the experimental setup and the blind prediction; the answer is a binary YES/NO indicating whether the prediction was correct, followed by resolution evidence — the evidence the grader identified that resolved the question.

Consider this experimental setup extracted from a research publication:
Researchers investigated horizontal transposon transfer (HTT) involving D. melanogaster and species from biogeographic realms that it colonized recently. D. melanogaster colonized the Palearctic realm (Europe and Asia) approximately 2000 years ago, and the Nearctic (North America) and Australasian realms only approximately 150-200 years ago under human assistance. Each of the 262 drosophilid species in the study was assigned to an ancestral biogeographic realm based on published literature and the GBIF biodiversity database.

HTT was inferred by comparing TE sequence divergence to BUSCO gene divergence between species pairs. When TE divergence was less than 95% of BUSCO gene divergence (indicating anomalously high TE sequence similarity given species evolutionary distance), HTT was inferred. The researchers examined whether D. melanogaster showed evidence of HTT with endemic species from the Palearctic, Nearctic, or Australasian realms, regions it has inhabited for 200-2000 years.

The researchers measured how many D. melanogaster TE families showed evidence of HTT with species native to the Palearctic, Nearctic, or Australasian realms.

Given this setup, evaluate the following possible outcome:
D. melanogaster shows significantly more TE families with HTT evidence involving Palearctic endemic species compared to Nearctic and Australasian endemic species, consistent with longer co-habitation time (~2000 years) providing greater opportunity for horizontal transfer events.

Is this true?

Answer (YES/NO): NO